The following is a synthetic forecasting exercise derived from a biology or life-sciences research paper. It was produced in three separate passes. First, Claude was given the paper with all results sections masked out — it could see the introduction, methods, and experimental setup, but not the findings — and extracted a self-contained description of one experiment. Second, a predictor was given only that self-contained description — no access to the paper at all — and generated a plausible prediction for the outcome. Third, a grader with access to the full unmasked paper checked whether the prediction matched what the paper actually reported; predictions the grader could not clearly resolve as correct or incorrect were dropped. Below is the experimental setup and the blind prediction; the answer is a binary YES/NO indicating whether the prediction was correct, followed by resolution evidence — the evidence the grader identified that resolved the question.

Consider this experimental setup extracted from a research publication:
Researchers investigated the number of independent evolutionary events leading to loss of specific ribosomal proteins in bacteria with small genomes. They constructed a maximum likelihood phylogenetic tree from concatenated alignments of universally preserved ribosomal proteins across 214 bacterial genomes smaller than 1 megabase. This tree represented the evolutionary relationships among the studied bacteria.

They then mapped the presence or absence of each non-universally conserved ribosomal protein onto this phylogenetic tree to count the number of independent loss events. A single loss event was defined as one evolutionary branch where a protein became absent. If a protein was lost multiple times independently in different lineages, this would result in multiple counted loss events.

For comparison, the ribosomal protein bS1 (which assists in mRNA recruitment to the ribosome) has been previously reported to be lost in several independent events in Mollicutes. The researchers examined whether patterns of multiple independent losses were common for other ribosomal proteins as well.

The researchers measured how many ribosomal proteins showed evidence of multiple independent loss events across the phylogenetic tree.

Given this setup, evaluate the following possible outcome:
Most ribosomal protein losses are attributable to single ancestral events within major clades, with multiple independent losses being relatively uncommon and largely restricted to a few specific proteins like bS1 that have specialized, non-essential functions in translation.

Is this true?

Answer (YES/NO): NO